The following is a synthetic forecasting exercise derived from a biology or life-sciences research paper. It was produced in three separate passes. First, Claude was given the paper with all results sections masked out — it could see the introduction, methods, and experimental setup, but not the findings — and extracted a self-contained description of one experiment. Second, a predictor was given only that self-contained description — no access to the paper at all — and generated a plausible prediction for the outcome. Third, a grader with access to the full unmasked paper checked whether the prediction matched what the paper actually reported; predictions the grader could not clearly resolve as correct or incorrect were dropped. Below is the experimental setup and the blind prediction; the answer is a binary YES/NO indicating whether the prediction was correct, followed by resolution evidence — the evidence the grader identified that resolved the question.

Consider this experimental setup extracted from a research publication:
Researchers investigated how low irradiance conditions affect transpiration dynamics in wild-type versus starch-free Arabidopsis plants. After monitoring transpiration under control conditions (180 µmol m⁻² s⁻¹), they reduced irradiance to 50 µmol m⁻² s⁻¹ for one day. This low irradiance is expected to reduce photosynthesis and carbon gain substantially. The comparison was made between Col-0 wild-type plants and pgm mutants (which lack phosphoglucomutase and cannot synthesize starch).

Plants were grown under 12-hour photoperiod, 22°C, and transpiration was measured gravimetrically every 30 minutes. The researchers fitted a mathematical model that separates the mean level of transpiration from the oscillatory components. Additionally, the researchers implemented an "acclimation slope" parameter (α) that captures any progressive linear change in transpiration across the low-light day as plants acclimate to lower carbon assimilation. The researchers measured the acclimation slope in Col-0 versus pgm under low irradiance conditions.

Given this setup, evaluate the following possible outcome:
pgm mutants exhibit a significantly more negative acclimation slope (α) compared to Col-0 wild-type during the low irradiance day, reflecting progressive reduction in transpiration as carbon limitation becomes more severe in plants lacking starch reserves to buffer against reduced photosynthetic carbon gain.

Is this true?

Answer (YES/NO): NO